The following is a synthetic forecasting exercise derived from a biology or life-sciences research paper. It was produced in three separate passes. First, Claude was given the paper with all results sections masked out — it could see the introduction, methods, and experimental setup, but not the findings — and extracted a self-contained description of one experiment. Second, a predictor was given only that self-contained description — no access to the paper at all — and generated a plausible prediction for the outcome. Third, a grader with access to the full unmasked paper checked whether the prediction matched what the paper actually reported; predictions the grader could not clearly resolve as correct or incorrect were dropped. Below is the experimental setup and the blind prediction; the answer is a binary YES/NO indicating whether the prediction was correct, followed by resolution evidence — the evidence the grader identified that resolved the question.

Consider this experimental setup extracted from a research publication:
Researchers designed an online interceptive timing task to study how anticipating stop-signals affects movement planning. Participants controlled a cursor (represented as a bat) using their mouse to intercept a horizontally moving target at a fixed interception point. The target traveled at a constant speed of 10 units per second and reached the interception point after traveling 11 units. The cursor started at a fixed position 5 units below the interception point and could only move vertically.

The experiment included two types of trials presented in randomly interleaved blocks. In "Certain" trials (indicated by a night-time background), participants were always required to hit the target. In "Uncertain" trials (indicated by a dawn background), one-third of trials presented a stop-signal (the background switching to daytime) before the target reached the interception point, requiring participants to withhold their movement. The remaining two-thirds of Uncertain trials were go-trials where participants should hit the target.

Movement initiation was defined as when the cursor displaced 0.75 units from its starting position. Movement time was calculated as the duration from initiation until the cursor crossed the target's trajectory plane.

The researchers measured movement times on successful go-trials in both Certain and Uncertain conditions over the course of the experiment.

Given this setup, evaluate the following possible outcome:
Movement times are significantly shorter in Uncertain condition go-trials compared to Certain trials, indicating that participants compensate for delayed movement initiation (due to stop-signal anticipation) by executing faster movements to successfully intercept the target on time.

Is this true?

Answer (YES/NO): NO